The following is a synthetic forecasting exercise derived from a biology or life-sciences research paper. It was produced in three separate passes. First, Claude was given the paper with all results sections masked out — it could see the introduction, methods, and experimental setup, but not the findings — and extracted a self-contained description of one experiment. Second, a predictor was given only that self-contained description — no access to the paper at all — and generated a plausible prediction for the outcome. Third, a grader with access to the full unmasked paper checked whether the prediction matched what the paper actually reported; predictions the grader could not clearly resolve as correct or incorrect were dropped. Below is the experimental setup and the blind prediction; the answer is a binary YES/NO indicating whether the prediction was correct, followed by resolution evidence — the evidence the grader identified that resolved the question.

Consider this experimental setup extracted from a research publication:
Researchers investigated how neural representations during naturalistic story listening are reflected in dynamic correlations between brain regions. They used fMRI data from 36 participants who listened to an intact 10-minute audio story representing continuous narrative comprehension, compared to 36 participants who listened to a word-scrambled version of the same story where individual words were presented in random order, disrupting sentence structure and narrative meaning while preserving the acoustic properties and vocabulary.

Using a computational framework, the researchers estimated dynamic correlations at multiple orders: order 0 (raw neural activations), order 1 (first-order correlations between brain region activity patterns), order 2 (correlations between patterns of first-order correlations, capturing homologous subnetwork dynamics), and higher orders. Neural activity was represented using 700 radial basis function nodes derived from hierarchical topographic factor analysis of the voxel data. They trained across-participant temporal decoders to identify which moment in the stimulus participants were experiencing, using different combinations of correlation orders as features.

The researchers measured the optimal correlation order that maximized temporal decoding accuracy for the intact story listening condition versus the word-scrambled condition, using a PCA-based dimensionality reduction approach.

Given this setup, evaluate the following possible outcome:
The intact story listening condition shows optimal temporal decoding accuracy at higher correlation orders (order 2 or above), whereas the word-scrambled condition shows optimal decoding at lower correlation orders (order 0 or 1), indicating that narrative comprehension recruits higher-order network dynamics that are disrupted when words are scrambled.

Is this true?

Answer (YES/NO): YES